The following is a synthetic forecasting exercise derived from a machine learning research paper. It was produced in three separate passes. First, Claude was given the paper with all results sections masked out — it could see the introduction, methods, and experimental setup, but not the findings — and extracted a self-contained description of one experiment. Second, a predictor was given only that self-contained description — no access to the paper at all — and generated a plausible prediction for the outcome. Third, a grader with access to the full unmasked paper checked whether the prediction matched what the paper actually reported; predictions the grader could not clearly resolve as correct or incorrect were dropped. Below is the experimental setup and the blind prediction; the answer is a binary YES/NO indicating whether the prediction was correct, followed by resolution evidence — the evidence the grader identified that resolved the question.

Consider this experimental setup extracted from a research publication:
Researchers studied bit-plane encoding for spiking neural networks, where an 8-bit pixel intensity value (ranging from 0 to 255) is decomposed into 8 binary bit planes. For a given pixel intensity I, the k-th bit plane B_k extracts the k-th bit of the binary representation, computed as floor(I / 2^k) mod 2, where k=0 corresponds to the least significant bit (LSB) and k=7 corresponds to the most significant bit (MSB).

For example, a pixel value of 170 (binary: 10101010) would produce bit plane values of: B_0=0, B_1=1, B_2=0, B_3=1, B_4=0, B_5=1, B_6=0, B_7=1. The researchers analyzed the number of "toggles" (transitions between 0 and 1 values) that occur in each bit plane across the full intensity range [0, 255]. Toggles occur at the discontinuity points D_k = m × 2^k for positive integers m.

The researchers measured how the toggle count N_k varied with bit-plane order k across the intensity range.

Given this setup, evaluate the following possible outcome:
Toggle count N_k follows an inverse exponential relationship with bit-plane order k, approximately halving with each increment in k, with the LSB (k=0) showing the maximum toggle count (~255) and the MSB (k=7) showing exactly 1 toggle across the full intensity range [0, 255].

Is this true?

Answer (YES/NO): YES